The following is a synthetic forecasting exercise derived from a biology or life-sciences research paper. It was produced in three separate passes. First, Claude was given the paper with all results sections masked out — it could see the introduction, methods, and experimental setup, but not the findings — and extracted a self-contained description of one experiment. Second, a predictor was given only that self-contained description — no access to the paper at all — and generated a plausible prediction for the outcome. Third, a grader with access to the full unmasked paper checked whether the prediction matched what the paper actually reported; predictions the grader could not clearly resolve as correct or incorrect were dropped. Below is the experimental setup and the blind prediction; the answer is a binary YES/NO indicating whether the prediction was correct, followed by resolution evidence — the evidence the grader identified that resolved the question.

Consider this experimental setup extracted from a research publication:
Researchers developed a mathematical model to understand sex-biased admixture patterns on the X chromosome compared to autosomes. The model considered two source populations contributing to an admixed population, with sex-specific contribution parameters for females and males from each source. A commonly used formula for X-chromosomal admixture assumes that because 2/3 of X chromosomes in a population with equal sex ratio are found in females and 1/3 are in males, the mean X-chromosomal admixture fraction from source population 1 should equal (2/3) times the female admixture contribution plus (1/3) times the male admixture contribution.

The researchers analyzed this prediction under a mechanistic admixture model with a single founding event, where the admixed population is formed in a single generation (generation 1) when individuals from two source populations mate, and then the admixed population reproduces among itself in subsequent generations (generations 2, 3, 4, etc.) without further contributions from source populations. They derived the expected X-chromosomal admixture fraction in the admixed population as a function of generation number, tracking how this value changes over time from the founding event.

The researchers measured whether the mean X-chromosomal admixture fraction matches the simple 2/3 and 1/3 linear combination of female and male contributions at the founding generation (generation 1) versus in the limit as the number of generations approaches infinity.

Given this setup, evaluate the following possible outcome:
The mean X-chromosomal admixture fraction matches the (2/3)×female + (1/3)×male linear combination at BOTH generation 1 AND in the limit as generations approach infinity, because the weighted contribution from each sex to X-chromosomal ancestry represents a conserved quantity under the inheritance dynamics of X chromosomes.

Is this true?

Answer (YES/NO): NO